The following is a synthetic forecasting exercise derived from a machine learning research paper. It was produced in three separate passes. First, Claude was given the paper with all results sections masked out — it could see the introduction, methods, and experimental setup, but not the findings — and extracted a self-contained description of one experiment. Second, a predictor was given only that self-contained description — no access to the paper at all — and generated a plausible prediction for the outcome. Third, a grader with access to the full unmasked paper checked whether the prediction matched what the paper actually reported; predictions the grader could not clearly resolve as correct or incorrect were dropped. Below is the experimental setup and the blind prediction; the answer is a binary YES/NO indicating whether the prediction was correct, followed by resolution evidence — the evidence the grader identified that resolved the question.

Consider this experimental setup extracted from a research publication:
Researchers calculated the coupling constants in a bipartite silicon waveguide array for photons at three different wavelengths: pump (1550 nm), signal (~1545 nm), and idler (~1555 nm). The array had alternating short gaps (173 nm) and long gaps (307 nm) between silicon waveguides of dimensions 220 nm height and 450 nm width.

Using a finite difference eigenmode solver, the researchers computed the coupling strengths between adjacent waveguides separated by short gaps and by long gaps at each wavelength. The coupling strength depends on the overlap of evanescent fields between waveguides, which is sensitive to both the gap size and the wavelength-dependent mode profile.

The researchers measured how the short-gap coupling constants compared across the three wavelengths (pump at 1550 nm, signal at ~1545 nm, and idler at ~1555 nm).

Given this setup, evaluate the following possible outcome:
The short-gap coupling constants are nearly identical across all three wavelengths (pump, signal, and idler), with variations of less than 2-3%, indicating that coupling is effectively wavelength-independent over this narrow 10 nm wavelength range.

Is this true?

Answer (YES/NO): NO